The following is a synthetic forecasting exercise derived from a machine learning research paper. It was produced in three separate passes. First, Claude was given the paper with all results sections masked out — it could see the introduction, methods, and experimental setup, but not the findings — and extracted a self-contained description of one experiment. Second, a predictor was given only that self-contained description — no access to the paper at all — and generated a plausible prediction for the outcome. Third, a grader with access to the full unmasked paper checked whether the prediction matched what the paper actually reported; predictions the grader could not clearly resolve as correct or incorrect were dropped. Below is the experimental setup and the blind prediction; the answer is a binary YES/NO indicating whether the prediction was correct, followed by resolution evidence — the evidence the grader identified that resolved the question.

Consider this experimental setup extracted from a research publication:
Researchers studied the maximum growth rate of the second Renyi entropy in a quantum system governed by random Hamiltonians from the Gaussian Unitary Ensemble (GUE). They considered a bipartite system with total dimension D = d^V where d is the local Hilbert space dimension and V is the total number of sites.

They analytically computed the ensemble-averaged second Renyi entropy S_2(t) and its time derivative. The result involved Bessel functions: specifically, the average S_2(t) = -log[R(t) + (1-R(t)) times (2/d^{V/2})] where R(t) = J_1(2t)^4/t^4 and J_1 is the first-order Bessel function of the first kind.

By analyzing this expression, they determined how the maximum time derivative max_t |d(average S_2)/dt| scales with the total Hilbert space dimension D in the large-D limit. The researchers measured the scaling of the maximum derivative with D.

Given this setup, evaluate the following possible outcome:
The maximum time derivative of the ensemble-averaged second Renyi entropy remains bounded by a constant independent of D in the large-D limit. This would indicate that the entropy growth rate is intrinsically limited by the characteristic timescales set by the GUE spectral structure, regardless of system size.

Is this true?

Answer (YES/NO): NO